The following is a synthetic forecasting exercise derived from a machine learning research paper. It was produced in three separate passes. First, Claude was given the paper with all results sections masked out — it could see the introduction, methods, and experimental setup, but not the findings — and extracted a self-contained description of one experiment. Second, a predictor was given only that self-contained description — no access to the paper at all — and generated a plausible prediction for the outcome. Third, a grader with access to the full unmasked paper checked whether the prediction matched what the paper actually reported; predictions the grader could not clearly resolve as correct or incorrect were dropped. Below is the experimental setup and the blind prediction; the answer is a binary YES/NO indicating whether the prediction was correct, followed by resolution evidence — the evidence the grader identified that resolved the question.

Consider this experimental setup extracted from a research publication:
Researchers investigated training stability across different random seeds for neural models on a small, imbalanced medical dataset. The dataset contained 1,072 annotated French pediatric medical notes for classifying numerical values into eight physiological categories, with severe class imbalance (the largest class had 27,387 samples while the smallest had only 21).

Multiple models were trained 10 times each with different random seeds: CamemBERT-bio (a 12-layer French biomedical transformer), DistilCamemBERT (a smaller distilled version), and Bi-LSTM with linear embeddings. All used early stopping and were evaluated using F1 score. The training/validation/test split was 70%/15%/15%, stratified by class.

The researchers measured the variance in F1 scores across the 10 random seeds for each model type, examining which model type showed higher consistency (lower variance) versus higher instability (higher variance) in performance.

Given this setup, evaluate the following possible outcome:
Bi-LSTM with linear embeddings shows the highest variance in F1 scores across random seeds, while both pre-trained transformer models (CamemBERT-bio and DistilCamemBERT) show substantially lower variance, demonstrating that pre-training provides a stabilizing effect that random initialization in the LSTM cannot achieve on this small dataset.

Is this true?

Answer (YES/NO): YES